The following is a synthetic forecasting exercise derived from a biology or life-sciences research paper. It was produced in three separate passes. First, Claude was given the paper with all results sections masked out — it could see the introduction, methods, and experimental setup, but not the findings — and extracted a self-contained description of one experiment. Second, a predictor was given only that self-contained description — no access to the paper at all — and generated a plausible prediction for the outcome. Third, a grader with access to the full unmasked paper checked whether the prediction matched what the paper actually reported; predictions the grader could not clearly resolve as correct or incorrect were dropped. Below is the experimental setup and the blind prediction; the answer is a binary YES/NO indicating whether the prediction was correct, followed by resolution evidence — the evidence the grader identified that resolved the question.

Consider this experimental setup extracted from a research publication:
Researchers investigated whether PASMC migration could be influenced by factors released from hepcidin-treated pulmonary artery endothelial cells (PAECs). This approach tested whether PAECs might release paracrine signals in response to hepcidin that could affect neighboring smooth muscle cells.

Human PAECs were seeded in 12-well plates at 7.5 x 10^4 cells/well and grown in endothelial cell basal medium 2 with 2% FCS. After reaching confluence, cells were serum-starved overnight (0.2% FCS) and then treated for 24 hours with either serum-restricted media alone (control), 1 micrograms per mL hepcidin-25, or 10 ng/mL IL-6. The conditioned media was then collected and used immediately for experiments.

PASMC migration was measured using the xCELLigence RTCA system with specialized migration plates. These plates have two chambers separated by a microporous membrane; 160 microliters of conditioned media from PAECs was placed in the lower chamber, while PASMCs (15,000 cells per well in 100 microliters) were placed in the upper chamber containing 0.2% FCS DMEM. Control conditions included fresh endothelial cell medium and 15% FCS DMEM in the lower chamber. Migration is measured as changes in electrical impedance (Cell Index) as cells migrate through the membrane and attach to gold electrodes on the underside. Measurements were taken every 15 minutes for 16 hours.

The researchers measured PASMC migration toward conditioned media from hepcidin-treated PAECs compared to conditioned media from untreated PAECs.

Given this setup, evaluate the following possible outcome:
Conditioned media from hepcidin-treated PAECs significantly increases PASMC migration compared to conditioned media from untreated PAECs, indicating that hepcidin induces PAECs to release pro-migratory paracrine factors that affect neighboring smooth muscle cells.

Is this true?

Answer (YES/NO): YES